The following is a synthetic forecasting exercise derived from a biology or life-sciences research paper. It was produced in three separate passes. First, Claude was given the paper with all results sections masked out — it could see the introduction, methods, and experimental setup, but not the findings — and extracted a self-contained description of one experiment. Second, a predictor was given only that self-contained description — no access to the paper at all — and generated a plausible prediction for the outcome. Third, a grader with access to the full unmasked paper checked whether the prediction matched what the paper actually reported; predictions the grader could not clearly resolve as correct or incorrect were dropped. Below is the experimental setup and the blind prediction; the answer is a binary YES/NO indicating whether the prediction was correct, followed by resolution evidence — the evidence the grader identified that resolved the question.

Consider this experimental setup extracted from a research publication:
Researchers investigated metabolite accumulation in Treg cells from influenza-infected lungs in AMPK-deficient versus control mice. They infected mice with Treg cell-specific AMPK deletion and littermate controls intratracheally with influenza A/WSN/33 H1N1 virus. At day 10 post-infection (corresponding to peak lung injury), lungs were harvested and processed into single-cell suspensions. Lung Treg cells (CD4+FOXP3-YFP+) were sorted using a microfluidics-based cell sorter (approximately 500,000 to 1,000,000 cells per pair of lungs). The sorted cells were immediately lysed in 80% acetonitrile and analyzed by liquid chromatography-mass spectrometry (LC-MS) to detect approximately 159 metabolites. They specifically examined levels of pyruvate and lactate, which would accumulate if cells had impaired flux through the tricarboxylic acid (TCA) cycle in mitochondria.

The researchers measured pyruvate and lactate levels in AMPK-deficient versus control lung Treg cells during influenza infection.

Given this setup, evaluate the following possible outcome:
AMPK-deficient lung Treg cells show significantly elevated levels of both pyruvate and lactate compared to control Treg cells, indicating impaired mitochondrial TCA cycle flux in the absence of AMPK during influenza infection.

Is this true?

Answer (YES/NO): YES